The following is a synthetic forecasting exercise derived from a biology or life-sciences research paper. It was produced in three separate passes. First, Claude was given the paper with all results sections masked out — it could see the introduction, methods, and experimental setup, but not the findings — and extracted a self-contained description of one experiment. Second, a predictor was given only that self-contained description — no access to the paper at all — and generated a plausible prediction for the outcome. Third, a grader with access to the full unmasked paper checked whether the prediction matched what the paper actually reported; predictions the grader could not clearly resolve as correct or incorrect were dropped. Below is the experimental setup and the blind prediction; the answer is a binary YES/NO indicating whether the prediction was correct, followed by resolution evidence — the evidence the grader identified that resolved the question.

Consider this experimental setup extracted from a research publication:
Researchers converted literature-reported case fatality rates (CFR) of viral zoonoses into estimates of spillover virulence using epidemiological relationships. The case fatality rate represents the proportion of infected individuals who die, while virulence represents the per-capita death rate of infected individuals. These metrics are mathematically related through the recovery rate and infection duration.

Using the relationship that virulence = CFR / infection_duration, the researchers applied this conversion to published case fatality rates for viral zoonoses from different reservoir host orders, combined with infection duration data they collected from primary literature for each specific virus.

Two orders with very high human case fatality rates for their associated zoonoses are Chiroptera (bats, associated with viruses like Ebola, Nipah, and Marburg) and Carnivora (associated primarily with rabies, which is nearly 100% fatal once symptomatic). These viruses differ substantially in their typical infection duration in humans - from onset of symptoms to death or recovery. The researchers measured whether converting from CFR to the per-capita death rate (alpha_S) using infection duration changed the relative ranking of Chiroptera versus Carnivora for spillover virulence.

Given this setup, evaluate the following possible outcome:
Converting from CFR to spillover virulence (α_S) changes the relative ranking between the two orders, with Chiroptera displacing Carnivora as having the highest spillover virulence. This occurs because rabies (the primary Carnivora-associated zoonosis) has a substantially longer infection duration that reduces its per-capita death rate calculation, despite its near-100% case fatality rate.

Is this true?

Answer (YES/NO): YES